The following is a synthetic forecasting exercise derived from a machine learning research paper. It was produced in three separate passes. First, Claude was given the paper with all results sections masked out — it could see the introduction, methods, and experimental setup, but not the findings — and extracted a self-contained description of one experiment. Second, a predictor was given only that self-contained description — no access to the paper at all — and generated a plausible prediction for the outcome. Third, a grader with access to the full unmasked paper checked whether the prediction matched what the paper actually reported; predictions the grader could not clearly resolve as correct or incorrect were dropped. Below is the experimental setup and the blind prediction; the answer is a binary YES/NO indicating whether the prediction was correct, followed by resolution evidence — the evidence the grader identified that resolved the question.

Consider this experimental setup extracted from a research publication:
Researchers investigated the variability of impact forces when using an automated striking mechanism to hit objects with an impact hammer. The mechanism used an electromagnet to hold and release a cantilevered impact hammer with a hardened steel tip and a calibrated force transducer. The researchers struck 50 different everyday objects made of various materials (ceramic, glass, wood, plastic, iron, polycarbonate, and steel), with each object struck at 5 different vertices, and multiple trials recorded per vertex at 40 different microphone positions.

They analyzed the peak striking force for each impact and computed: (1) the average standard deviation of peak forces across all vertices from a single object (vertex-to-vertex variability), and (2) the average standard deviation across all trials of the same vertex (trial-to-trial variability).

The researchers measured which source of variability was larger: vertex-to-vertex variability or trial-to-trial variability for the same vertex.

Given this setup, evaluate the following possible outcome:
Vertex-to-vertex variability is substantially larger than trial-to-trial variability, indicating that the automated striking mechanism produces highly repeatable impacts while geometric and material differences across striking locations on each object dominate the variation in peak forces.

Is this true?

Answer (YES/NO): YES